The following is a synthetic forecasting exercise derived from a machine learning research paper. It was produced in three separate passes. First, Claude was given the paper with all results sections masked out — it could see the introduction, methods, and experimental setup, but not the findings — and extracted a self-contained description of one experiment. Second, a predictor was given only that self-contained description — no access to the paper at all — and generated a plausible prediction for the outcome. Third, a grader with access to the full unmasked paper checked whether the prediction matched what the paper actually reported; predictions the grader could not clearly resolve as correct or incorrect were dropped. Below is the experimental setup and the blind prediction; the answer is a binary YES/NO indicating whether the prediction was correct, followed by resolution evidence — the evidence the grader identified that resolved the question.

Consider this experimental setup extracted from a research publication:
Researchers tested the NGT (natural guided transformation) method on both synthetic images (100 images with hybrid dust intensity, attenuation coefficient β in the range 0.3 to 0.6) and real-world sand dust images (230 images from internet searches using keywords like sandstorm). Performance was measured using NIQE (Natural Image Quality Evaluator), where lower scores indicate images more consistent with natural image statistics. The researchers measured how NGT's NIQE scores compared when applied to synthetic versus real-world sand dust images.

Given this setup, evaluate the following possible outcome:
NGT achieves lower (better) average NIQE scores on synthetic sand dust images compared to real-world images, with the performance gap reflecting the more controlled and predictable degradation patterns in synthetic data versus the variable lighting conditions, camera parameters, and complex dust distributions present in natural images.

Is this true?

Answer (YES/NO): YES